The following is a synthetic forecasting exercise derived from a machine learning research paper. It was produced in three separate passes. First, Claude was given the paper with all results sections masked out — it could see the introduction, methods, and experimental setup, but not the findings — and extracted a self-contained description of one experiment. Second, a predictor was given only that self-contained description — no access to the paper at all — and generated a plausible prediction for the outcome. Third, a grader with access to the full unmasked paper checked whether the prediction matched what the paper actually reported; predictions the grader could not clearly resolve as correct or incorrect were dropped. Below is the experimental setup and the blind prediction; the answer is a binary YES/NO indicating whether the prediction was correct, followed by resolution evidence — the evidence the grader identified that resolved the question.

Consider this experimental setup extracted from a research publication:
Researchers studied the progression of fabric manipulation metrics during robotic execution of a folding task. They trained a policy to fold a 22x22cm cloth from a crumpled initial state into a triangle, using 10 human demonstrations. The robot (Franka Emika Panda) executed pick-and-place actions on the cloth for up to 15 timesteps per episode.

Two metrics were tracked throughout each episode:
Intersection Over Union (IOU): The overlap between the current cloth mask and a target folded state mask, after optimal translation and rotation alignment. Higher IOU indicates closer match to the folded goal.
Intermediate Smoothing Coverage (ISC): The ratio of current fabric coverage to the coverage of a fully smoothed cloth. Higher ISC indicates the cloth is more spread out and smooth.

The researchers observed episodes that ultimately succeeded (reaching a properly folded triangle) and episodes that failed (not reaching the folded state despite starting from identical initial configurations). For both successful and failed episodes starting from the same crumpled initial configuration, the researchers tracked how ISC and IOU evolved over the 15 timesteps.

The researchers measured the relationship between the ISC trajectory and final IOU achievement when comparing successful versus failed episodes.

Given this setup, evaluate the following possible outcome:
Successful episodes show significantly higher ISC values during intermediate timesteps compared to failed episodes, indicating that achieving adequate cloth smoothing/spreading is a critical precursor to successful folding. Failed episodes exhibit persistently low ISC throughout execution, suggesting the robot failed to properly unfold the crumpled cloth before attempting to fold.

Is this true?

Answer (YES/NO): NO